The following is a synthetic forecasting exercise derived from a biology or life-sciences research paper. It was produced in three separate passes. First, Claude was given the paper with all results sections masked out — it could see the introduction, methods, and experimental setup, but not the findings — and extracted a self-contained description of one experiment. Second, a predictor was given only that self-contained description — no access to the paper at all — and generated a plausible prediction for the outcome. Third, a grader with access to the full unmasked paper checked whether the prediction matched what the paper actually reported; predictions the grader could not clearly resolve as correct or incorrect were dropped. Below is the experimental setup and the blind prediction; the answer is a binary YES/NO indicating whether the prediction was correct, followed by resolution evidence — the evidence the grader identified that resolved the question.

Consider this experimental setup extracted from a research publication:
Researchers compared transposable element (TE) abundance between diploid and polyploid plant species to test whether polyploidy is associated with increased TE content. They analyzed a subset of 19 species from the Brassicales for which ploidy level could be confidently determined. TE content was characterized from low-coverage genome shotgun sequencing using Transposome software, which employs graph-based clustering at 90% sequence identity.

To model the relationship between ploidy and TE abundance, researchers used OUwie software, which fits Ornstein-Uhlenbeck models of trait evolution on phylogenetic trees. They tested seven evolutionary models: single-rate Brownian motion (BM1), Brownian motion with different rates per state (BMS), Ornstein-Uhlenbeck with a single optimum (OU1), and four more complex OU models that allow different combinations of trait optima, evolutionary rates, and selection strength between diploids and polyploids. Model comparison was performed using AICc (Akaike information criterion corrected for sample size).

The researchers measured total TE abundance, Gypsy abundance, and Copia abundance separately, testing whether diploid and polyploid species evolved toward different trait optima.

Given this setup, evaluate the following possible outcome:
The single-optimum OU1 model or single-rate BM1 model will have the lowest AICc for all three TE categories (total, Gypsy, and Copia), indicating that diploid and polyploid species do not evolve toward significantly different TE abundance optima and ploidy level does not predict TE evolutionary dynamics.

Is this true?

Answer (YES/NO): YES